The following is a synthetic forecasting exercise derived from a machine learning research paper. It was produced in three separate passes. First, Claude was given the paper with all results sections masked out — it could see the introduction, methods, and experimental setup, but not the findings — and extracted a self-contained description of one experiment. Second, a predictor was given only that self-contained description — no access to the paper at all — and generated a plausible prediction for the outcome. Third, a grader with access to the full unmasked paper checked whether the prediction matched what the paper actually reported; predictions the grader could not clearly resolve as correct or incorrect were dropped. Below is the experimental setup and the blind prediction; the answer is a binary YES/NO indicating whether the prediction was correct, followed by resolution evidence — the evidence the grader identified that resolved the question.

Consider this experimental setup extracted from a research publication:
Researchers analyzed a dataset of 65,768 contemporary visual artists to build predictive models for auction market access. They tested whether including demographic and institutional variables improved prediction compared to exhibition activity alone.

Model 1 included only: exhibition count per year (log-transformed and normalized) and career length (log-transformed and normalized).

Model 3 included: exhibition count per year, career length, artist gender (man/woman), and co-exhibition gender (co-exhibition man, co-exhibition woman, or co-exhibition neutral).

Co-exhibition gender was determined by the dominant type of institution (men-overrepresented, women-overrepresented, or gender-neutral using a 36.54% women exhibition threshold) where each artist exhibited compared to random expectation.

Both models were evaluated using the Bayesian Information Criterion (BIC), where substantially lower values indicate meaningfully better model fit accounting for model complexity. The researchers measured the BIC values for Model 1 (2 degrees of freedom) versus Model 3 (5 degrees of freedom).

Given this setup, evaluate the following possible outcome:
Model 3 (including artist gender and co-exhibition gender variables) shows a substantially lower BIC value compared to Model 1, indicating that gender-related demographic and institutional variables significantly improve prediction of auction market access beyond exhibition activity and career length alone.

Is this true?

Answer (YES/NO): YES